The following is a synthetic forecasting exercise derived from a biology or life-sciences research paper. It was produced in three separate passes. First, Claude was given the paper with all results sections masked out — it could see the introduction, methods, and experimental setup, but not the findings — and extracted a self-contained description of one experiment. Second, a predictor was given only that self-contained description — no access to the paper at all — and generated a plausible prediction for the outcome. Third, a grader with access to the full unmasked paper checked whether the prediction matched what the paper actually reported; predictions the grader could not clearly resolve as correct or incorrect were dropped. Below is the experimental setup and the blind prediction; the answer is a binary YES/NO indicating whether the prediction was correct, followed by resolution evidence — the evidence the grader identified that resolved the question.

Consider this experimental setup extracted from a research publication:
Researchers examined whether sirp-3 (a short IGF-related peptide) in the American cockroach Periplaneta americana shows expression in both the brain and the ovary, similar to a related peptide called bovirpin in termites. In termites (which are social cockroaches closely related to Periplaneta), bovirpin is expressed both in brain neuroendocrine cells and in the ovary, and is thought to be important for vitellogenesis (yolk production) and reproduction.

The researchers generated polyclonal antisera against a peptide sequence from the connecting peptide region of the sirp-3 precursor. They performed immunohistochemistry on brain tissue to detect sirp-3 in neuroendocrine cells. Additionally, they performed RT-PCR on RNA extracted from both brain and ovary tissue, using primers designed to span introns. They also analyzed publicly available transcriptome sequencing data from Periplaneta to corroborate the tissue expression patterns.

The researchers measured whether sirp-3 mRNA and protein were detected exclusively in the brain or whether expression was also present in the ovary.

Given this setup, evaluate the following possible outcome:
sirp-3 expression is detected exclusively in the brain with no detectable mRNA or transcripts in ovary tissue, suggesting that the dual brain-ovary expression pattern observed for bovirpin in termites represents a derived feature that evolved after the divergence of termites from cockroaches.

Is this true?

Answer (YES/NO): NO